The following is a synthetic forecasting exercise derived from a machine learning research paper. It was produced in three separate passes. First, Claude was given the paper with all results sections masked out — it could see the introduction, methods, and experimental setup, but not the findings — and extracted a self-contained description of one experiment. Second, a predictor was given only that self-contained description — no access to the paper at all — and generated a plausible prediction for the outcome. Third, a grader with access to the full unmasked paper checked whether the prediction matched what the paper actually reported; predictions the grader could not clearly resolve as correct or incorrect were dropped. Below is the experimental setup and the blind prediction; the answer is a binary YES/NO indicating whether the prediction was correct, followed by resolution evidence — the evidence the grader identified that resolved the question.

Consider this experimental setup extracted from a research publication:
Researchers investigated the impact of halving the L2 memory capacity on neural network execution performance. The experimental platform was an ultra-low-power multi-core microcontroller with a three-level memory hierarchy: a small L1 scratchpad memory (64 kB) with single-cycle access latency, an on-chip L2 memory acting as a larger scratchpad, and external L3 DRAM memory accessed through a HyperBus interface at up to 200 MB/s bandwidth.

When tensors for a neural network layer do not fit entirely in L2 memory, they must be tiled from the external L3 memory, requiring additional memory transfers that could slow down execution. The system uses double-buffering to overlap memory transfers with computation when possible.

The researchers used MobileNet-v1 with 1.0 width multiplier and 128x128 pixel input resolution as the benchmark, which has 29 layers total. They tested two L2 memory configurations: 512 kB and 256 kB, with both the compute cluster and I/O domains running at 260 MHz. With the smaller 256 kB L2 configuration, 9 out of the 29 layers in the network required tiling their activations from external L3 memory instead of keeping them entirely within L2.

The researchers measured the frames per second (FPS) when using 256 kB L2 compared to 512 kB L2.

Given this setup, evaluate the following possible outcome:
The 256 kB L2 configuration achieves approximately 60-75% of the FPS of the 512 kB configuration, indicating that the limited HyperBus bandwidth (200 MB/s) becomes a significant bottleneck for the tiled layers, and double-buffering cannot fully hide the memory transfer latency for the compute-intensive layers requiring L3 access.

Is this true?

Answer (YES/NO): YES